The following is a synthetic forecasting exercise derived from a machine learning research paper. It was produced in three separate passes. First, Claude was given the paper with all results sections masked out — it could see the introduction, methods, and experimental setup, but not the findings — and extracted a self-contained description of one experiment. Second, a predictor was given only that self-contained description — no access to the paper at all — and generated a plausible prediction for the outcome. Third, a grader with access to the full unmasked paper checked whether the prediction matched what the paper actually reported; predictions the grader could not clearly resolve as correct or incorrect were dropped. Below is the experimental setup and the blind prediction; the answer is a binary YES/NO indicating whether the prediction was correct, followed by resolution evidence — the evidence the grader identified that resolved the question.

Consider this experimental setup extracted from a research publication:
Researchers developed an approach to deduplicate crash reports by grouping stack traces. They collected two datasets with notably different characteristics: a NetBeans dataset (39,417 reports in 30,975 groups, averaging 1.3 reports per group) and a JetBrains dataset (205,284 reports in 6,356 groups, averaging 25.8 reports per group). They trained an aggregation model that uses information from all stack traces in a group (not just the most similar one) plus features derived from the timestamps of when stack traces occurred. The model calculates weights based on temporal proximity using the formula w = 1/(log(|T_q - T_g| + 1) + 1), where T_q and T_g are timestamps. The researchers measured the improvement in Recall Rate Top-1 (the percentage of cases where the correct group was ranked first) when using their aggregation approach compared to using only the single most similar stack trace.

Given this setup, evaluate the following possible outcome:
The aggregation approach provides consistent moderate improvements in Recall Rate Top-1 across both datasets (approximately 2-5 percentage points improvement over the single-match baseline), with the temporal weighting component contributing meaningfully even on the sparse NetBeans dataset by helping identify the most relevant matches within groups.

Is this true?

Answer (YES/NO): NO